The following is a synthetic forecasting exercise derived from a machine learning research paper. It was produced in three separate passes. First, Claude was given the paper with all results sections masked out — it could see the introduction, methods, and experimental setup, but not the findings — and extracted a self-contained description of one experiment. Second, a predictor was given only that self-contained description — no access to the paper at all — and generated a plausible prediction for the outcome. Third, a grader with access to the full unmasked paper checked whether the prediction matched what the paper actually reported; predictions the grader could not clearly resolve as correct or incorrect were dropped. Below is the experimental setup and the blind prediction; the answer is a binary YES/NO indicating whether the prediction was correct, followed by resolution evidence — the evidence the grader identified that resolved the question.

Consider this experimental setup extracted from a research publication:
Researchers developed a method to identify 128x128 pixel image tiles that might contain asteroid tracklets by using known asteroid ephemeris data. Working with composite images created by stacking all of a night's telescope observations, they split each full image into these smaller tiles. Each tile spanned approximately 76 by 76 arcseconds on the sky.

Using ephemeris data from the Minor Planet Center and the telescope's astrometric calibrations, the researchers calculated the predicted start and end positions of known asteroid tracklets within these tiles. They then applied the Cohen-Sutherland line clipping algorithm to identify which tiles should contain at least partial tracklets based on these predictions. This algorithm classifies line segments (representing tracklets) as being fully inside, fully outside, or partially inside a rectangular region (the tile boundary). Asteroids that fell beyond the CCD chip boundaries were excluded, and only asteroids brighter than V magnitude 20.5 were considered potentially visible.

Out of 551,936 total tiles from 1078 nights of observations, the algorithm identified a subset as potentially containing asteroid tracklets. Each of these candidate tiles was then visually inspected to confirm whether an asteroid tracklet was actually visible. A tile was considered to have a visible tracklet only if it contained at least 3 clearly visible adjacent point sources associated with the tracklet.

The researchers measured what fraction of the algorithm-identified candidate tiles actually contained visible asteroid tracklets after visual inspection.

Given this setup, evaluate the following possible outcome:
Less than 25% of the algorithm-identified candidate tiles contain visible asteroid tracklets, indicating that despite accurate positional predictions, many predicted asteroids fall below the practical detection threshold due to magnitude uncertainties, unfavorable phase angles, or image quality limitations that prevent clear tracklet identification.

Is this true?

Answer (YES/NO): NO